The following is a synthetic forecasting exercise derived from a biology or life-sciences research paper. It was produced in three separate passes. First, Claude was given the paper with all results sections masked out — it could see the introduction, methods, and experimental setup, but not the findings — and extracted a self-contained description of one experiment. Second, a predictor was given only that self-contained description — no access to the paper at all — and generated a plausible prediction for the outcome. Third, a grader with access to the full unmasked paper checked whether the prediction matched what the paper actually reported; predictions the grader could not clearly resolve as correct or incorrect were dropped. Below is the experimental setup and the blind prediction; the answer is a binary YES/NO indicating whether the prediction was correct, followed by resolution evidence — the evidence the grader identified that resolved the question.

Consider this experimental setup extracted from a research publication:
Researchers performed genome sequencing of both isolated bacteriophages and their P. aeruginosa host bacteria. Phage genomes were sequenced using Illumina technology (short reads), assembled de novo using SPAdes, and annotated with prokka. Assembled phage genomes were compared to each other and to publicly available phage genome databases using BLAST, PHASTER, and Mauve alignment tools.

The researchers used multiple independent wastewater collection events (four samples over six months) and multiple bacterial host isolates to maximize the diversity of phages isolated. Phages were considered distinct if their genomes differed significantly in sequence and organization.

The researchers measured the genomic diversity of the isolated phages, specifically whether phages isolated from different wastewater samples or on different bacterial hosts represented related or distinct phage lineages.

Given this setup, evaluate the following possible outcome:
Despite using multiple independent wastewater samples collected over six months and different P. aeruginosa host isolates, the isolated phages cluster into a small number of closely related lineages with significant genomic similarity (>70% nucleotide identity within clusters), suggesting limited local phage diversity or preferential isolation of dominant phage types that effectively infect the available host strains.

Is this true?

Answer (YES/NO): NO